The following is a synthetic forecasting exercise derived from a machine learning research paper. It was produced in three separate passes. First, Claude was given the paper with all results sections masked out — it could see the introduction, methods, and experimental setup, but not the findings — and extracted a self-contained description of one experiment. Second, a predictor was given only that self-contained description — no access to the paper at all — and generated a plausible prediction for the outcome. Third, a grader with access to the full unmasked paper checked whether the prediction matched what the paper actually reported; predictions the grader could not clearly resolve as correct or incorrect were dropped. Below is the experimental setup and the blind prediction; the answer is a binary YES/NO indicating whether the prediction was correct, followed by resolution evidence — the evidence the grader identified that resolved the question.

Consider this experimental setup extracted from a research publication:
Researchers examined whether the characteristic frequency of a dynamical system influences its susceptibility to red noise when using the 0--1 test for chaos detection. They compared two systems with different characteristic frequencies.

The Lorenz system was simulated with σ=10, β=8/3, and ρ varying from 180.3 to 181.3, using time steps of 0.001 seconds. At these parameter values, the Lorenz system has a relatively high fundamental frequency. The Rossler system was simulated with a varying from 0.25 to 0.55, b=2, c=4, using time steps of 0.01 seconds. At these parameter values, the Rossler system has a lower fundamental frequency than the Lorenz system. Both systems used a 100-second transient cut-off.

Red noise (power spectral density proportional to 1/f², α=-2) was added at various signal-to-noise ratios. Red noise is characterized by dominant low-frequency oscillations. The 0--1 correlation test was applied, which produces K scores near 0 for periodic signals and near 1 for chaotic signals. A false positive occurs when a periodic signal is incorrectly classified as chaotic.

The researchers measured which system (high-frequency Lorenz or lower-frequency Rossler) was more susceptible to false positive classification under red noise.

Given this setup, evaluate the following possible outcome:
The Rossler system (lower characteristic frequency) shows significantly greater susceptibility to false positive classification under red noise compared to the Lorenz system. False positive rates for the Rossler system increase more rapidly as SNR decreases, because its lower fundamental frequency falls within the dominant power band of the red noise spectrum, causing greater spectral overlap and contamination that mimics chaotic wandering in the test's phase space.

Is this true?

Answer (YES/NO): NO